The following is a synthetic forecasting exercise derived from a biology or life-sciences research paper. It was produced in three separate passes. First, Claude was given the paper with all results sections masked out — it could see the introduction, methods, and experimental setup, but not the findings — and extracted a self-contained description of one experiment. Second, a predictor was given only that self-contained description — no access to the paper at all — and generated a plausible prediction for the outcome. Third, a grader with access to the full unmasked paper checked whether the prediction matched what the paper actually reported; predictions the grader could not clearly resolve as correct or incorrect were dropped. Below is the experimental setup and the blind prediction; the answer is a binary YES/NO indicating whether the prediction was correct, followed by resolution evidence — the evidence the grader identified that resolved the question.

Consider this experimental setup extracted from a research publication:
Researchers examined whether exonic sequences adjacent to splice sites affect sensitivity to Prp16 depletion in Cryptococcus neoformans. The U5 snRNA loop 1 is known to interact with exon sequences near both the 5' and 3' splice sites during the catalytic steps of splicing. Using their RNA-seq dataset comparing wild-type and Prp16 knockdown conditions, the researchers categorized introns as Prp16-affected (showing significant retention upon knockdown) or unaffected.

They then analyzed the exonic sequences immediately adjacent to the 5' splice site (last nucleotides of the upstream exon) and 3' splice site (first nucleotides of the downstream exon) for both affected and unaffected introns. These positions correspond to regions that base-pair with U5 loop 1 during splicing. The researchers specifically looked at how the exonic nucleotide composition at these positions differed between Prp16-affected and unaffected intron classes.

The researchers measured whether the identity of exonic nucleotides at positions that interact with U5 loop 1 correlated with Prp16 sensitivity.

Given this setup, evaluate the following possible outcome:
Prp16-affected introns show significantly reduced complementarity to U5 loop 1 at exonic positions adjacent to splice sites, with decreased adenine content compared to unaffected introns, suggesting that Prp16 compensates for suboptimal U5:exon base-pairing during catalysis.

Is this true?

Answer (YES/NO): YES